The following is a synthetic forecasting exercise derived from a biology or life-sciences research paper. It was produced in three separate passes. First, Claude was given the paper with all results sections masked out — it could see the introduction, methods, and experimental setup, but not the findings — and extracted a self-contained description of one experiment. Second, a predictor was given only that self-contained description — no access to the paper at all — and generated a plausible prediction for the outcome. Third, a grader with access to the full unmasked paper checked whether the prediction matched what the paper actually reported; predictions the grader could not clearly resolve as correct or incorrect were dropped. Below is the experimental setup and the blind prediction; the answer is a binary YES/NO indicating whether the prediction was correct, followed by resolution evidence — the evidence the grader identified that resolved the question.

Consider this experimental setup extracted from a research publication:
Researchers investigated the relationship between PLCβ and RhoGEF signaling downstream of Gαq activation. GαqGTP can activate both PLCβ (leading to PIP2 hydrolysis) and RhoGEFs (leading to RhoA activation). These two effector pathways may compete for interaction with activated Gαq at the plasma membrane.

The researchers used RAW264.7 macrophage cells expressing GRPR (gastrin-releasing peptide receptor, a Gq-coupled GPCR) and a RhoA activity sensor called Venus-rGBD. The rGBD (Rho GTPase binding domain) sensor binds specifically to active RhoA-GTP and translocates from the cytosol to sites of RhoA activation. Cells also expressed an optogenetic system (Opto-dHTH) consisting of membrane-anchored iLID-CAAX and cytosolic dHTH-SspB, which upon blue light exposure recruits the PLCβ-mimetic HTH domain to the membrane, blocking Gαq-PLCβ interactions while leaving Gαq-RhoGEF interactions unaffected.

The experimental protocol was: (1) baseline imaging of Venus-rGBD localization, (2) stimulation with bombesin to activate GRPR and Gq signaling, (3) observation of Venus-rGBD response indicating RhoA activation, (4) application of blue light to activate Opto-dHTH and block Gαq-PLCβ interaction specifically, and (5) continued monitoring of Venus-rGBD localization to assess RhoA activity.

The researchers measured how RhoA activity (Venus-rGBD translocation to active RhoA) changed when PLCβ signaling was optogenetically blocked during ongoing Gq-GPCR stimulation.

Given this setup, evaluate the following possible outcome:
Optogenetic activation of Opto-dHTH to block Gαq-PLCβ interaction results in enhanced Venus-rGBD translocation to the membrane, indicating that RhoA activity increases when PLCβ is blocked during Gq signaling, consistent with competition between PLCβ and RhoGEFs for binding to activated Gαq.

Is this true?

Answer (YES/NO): YES